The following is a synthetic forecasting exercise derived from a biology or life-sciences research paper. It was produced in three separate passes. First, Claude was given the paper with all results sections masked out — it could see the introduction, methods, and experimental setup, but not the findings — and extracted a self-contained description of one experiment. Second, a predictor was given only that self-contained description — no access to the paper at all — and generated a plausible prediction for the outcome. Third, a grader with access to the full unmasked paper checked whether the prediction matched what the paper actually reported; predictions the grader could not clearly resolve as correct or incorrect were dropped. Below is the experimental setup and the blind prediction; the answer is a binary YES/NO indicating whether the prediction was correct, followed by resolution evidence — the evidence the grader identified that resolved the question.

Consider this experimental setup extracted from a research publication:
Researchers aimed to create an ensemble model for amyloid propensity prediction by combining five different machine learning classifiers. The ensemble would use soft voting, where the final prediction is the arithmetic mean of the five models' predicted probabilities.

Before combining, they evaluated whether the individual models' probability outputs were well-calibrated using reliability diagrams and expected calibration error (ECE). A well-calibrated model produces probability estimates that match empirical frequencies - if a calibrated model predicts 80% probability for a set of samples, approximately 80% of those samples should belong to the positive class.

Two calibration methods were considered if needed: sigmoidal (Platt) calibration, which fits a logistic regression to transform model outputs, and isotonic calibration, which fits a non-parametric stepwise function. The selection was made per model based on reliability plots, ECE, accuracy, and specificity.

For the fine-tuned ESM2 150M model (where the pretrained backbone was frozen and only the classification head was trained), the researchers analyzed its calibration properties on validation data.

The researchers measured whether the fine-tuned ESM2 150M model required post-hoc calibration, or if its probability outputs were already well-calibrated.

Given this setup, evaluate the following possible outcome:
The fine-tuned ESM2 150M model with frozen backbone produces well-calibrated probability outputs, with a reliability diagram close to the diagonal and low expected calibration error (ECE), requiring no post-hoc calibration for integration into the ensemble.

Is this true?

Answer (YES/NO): YES